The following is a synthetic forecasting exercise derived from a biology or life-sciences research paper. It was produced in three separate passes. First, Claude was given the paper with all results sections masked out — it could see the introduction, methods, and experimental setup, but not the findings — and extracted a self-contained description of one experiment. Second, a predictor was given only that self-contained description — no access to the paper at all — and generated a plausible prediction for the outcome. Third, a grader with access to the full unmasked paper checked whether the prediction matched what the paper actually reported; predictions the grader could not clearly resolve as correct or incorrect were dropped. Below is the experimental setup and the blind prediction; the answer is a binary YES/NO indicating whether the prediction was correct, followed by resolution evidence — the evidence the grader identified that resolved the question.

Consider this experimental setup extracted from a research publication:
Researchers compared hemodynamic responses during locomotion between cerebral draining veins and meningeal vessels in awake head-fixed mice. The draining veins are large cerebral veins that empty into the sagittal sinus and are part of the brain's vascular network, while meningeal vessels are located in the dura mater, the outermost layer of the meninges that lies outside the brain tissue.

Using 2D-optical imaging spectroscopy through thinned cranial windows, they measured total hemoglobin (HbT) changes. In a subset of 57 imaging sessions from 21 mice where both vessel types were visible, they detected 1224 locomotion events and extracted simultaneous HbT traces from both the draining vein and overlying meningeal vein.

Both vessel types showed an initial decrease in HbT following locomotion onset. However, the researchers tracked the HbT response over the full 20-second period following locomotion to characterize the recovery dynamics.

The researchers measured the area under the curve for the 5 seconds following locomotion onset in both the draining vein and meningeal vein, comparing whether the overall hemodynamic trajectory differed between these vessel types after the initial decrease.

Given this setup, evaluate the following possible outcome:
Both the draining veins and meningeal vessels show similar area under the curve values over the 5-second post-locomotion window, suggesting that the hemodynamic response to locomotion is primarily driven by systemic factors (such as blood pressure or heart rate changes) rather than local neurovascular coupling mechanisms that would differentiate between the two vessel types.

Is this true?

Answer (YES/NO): NO